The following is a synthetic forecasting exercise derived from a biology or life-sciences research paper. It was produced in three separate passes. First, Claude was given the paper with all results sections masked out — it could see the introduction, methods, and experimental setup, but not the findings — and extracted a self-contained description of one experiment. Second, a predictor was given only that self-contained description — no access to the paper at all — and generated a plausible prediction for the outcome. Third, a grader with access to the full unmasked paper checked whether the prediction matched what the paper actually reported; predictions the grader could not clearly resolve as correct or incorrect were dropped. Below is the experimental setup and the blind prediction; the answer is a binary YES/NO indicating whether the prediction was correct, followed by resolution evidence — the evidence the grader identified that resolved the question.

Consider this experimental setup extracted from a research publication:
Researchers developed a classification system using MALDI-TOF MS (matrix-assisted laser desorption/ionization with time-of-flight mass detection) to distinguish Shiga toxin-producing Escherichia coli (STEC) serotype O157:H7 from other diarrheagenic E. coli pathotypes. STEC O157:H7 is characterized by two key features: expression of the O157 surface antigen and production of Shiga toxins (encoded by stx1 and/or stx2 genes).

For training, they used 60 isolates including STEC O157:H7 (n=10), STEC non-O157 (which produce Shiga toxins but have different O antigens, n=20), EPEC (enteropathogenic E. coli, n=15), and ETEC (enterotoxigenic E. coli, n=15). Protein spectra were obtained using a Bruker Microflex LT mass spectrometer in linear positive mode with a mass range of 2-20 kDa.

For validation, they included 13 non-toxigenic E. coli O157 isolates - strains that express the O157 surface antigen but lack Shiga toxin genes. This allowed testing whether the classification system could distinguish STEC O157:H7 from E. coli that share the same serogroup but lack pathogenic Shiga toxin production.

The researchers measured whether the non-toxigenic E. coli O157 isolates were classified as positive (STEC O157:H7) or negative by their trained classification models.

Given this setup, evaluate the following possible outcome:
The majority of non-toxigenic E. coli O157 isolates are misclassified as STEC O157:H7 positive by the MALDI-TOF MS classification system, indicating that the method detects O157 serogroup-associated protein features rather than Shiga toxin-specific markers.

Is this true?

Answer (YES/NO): NO